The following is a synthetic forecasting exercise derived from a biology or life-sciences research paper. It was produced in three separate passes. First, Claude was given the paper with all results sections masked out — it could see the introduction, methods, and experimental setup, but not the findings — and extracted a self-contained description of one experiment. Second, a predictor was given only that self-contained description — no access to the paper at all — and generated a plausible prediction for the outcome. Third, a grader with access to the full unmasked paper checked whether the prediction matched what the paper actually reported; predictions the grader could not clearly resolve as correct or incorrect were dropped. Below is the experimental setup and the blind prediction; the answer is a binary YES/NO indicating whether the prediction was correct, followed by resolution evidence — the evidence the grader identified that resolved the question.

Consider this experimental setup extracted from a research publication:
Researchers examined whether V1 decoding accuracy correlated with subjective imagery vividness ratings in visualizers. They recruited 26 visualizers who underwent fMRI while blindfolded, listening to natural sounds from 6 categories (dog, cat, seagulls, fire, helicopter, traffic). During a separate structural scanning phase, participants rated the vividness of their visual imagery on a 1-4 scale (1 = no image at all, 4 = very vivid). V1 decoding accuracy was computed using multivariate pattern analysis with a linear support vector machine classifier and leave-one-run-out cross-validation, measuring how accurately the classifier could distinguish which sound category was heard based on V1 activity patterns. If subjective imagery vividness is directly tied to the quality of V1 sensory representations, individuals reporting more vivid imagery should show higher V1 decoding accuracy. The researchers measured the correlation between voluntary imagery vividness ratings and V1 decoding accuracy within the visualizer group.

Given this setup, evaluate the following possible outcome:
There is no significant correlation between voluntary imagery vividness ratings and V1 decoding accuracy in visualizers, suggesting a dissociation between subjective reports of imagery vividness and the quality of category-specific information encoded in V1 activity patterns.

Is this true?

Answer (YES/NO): NO